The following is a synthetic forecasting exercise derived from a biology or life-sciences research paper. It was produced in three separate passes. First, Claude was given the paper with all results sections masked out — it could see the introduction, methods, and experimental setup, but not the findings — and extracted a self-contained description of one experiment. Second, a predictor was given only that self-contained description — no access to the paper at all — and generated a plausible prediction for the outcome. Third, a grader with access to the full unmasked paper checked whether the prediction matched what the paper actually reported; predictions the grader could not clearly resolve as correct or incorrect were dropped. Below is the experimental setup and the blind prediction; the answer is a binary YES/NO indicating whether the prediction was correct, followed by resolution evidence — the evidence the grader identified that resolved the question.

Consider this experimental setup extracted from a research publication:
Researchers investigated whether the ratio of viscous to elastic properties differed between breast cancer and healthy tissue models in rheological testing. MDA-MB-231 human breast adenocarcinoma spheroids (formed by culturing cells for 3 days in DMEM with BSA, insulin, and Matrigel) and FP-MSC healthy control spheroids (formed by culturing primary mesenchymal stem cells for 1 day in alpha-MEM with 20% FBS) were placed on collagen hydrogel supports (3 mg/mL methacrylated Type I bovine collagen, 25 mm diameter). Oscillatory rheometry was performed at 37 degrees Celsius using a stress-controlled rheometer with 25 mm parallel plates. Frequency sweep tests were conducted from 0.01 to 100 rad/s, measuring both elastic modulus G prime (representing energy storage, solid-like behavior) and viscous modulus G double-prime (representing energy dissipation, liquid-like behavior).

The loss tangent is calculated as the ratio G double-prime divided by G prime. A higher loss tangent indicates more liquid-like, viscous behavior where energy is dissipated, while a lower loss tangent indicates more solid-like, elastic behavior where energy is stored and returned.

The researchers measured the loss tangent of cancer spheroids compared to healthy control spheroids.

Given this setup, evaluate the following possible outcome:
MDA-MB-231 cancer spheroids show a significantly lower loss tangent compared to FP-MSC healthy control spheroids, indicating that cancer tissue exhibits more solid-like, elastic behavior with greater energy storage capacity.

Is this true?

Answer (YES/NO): YES